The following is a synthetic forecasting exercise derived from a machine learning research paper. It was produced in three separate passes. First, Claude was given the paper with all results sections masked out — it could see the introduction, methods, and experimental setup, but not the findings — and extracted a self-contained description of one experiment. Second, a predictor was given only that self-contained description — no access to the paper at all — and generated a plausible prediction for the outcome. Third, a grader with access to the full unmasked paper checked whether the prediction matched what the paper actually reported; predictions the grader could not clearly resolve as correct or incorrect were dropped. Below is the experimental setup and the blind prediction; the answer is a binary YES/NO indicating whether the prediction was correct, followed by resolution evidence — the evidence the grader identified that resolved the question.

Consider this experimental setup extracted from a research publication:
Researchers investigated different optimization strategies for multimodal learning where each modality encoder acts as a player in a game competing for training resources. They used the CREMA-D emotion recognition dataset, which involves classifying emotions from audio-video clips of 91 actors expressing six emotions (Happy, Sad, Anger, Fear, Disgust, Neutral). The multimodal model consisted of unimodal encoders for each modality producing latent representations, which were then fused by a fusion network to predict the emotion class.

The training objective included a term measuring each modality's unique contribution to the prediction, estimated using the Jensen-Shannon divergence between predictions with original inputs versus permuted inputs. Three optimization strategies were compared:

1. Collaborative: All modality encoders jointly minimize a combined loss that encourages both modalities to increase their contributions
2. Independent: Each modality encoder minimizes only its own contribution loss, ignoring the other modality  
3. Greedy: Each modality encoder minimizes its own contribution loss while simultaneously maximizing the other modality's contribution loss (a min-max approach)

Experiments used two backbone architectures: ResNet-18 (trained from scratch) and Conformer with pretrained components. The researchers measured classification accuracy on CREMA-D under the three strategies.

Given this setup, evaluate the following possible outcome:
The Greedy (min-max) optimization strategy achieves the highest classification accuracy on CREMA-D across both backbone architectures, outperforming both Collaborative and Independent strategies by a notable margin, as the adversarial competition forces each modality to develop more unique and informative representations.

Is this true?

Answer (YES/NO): NO